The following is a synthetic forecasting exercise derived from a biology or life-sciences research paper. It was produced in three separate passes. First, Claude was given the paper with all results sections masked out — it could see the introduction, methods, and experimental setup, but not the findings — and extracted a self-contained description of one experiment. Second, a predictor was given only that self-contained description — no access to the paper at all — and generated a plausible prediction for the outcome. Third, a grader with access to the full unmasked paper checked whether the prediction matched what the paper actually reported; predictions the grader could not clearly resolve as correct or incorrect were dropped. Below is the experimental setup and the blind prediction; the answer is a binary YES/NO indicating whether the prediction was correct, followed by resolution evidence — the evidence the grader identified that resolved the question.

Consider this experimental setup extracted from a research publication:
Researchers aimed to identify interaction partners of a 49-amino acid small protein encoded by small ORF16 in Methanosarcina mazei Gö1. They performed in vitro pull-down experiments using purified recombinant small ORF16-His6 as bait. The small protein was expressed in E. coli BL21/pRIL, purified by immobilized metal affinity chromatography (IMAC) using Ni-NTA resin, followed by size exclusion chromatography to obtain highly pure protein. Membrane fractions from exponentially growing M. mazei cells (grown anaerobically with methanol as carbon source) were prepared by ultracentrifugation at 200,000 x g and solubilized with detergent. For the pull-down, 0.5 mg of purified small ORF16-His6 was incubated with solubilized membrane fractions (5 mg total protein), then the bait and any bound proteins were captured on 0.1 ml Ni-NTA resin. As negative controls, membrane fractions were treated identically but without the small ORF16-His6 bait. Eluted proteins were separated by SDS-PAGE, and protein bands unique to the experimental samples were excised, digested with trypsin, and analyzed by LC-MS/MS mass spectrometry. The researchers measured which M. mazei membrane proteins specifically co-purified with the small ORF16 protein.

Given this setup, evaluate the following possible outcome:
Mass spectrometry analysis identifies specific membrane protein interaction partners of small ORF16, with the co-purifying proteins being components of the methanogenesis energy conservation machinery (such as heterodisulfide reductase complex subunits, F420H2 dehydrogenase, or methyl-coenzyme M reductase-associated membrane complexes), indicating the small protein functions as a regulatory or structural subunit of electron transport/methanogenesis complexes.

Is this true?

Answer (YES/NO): NO